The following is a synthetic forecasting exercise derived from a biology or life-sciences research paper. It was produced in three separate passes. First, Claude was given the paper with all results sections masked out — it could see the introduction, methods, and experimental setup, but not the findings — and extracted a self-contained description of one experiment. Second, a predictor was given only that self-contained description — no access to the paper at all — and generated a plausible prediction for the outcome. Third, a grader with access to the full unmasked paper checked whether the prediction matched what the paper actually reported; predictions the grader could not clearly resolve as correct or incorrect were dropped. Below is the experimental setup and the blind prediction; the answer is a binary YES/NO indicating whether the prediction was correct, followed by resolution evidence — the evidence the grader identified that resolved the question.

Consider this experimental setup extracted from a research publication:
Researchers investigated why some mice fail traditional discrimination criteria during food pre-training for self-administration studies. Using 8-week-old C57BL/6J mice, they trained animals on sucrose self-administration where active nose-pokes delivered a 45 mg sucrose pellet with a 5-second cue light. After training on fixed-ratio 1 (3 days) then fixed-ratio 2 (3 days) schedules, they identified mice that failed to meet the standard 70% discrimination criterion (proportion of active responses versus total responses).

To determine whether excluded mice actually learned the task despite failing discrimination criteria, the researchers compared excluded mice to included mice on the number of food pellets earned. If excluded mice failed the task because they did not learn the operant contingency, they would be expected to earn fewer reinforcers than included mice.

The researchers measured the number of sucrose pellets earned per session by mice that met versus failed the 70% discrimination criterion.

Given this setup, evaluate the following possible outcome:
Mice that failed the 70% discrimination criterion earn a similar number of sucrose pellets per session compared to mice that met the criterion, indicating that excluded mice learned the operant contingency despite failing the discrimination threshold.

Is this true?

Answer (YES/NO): YES